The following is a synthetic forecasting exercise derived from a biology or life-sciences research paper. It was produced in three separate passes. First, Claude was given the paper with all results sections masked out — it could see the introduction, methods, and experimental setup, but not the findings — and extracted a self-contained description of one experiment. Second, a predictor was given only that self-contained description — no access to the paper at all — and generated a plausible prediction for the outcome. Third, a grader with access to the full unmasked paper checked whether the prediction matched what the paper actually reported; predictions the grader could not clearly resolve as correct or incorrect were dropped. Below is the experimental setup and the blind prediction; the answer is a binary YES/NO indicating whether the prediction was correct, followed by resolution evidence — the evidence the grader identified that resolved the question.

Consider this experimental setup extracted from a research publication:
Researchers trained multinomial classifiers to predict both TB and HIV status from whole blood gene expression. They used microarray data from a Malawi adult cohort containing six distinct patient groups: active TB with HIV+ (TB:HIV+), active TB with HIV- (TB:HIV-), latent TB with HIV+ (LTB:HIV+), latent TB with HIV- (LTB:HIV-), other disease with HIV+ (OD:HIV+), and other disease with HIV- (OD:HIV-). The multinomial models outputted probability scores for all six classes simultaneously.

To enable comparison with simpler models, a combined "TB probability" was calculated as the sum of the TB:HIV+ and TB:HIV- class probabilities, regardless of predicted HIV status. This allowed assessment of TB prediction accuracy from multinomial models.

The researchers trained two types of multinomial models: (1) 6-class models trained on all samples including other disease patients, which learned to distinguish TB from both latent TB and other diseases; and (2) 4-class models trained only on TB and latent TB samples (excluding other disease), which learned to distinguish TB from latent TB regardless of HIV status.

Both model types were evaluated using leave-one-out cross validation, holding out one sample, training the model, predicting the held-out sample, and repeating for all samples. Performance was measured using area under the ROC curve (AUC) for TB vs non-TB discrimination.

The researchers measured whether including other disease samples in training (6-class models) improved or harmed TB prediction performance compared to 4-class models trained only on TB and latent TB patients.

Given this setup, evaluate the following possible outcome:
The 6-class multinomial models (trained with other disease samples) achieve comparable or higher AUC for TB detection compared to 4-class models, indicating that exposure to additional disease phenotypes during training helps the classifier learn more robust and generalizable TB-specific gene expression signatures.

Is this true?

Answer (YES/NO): YES